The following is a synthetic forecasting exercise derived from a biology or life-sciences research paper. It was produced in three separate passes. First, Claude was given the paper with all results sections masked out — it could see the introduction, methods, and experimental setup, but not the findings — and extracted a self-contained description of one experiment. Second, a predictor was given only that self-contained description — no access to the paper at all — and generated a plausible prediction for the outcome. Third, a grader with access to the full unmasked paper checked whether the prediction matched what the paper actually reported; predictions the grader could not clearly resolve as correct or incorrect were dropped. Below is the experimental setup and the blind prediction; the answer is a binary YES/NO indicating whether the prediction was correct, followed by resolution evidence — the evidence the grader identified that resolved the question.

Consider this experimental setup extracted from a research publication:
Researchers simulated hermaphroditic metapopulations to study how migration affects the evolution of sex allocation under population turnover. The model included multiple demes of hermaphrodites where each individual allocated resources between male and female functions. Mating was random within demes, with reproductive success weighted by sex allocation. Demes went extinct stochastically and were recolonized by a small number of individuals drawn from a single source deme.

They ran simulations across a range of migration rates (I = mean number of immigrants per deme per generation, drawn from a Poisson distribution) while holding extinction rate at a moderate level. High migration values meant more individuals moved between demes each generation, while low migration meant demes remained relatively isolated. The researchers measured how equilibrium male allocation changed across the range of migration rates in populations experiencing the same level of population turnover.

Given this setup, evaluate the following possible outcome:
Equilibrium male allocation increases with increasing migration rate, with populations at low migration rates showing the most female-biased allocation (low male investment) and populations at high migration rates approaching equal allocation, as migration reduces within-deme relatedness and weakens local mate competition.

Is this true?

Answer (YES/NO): YES